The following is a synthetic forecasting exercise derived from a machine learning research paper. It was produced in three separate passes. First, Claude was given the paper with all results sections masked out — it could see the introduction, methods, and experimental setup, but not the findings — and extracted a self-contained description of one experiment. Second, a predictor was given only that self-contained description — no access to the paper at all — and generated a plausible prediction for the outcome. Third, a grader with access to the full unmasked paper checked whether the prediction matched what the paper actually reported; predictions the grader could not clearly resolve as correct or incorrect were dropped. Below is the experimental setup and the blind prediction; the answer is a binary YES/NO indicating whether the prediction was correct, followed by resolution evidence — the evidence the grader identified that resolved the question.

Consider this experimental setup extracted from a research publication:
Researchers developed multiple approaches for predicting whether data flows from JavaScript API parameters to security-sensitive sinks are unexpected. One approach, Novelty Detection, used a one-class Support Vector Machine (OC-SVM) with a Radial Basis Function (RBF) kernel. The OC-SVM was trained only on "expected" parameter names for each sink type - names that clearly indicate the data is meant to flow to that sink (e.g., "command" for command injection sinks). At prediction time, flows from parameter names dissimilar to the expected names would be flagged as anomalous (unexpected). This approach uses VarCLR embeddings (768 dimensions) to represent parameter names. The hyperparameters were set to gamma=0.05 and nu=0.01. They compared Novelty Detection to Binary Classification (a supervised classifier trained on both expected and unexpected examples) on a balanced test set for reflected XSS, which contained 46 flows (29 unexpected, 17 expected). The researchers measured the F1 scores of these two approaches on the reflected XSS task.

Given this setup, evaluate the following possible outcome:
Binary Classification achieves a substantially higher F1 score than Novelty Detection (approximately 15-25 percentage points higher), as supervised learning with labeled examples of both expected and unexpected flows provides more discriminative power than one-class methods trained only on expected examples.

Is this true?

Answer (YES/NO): NO